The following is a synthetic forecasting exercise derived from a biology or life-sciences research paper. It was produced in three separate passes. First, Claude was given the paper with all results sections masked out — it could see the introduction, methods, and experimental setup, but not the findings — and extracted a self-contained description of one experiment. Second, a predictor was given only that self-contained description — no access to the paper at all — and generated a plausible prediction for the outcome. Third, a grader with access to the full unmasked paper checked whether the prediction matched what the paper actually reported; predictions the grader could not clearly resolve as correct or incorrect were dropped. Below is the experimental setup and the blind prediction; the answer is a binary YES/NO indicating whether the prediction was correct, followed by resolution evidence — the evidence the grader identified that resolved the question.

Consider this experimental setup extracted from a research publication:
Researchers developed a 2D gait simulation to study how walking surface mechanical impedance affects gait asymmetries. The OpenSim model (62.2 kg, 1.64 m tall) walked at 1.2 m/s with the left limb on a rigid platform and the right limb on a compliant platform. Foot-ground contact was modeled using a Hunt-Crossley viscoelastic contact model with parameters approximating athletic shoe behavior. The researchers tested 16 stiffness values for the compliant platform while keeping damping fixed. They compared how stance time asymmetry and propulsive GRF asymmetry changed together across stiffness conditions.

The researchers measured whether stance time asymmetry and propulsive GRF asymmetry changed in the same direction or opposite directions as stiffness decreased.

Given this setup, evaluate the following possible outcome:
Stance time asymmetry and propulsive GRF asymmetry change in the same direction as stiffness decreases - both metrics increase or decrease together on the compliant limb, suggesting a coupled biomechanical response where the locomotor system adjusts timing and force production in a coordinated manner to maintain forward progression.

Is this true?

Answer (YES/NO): YES